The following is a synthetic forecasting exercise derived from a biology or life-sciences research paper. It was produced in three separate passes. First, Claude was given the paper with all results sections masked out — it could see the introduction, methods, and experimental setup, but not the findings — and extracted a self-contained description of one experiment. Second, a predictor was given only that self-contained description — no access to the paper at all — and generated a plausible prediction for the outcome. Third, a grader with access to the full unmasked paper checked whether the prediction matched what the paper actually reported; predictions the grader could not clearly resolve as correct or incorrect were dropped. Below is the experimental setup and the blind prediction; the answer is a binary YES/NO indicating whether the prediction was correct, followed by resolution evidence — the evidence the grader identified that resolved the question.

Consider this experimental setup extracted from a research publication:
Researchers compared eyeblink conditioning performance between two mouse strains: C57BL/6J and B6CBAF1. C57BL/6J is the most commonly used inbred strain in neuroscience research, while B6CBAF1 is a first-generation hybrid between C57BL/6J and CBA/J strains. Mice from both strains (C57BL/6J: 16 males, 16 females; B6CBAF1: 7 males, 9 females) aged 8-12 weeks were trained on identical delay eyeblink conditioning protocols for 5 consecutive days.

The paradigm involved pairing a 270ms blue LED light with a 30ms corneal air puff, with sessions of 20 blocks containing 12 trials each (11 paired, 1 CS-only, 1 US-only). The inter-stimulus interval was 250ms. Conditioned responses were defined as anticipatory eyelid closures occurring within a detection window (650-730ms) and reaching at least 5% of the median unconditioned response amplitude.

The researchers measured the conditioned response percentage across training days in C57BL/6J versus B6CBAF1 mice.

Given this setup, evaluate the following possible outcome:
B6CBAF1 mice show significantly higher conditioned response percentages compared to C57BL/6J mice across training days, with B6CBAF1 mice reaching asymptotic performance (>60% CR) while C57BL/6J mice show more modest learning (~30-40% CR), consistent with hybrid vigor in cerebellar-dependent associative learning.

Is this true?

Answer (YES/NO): NO